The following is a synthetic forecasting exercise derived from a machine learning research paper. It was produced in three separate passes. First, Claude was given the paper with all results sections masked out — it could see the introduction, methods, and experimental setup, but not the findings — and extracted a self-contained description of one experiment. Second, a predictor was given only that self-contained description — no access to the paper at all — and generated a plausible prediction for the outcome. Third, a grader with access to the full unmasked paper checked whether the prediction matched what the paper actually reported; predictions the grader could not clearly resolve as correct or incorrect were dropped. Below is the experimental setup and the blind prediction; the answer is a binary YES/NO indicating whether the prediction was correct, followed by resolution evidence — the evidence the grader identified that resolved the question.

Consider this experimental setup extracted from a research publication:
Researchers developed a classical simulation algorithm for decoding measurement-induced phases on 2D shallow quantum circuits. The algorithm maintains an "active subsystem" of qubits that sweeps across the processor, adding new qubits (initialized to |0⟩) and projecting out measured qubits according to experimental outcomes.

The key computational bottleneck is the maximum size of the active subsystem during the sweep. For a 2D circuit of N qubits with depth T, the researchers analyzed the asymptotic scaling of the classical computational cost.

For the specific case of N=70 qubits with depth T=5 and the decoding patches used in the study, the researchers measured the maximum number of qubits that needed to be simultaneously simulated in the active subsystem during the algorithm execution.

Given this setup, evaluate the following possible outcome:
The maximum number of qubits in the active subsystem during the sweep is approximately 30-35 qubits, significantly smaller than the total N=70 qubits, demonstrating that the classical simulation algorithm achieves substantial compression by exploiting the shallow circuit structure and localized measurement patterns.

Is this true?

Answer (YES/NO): NO